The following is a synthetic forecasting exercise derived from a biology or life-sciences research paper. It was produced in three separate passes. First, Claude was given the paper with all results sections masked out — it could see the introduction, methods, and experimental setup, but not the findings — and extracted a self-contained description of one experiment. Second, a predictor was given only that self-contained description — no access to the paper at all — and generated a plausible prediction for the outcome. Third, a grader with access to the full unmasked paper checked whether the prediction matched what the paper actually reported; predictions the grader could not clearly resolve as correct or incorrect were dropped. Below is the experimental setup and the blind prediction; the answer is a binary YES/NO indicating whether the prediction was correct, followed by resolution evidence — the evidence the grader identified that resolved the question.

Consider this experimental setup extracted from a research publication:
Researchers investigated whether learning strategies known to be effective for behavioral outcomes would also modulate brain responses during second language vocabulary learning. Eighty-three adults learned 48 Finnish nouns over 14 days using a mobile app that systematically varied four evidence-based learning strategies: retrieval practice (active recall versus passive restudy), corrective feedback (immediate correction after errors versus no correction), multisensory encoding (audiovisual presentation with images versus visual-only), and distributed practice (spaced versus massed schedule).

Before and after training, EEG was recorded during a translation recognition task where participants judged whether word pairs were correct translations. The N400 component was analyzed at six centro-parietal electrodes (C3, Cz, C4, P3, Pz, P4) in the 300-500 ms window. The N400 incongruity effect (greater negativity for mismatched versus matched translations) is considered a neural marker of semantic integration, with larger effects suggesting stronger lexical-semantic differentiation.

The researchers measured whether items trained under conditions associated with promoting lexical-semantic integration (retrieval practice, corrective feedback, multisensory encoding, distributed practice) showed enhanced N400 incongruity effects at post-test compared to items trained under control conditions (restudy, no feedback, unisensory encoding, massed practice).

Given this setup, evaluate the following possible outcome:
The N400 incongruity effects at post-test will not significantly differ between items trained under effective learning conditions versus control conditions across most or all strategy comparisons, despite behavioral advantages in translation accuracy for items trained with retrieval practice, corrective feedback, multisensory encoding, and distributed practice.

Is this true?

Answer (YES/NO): NO